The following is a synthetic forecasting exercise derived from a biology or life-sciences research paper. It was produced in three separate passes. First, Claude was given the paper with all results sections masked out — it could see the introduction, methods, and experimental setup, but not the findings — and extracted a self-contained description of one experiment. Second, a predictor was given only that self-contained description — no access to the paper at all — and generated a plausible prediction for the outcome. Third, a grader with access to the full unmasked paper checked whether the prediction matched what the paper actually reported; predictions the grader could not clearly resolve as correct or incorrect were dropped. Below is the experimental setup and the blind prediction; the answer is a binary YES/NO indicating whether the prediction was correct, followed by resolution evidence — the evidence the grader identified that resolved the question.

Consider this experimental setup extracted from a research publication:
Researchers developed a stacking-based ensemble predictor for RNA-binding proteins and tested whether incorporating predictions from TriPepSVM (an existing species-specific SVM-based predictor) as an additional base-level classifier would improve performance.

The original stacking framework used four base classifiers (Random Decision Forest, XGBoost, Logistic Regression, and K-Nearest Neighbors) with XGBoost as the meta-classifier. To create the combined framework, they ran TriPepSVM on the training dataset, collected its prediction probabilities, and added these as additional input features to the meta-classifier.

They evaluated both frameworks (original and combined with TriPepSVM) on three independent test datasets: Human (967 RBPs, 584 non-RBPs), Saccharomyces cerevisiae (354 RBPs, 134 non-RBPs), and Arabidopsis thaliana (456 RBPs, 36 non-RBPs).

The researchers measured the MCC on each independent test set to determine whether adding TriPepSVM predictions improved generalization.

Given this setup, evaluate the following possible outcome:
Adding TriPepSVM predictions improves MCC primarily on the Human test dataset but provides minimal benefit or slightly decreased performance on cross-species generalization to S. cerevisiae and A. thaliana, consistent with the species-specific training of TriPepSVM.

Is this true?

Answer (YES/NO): NO